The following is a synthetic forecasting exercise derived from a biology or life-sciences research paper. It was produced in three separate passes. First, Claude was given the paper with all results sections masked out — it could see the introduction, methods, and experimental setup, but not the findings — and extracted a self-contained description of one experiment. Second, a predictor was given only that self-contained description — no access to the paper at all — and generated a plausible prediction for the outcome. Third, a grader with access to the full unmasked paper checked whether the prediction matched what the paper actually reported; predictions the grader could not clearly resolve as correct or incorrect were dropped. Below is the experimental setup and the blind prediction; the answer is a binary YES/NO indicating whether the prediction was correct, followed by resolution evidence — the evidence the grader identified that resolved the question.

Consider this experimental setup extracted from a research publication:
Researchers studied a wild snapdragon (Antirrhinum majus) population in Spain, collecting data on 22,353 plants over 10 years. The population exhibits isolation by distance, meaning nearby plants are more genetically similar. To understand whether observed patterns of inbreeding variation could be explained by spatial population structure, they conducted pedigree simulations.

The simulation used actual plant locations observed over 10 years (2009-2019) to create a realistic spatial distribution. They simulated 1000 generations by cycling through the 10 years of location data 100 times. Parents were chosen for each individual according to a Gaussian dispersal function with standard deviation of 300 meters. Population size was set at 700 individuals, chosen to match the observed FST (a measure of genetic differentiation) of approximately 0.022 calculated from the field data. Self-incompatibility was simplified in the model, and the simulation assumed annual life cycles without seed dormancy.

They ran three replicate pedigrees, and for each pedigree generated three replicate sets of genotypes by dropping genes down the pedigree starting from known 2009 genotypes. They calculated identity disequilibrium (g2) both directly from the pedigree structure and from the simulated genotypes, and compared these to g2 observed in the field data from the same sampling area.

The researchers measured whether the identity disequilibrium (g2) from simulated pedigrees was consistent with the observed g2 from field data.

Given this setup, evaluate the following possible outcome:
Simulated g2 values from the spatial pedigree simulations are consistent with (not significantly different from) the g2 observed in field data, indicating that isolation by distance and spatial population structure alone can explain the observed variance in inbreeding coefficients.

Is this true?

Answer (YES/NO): YES